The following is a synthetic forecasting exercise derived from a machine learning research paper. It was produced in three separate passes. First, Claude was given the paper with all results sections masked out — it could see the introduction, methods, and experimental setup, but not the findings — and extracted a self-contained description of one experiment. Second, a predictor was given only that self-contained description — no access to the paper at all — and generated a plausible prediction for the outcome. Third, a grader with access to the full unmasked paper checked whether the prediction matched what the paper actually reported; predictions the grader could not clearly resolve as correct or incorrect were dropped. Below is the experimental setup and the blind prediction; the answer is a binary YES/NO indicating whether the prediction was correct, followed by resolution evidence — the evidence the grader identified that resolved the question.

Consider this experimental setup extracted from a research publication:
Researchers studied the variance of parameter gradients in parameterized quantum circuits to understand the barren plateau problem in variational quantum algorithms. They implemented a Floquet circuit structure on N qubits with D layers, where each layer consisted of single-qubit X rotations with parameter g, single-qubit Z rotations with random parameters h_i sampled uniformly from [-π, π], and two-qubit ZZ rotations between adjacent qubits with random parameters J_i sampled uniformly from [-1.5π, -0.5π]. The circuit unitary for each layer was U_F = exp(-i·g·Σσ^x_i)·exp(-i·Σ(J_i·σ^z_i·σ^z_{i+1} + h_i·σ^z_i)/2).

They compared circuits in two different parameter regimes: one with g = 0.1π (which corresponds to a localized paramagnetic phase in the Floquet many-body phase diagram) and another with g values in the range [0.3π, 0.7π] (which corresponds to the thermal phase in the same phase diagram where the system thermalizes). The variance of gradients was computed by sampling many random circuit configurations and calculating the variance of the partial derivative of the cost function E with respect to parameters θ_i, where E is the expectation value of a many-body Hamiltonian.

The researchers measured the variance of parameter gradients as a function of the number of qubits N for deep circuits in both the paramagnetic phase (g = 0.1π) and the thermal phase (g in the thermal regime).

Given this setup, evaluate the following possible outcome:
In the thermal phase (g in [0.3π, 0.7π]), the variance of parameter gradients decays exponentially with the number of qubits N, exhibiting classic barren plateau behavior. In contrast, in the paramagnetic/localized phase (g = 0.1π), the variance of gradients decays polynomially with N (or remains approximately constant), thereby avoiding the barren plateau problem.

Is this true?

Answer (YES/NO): YES